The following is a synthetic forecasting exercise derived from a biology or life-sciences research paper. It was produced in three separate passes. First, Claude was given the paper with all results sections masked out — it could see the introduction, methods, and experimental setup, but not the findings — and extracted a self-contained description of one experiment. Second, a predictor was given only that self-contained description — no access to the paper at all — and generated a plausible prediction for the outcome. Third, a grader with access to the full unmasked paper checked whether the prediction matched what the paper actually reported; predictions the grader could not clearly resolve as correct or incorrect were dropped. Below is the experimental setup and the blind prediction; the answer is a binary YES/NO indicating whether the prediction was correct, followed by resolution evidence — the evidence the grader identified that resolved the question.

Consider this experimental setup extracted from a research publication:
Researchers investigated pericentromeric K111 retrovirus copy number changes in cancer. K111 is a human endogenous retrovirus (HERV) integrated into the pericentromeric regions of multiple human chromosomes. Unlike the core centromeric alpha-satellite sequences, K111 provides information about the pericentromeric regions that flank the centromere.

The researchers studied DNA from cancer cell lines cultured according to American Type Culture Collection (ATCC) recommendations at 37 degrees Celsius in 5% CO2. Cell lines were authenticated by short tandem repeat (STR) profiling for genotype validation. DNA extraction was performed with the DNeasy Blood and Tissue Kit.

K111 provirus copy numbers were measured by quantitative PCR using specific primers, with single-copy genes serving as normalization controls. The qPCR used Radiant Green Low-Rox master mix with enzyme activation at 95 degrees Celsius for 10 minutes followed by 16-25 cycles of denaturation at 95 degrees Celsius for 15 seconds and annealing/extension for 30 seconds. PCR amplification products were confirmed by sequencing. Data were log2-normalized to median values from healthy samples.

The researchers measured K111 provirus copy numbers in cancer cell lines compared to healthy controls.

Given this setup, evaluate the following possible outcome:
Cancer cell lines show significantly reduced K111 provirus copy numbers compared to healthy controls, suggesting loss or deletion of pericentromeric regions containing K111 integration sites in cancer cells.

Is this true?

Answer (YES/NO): YES